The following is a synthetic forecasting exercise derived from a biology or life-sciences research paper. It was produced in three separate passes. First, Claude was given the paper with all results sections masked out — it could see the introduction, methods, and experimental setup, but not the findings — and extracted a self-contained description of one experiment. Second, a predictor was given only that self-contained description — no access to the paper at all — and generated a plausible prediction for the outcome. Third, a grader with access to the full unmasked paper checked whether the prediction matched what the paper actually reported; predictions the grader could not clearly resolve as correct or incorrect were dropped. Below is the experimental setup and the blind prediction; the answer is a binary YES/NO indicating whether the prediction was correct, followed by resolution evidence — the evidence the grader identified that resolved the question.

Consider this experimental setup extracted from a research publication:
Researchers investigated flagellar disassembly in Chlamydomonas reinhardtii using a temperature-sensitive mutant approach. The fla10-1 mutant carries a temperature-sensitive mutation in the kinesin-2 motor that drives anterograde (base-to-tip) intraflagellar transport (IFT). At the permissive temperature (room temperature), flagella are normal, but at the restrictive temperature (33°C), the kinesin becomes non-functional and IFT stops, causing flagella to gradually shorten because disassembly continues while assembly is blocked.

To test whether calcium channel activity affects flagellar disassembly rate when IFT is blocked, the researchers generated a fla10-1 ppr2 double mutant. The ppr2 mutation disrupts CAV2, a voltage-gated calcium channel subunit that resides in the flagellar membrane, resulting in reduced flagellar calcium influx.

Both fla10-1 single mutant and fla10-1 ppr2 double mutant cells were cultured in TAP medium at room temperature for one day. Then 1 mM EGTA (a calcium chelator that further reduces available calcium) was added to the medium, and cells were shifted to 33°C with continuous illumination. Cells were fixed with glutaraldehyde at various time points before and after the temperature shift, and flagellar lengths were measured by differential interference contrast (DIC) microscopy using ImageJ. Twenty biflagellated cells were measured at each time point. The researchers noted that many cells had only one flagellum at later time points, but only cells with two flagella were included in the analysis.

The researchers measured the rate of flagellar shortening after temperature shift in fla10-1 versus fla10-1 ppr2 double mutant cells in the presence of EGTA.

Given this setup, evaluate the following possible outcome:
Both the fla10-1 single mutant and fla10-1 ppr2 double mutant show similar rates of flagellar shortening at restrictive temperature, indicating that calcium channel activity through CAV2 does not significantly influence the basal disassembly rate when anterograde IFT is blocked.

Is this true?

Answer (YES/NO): YES